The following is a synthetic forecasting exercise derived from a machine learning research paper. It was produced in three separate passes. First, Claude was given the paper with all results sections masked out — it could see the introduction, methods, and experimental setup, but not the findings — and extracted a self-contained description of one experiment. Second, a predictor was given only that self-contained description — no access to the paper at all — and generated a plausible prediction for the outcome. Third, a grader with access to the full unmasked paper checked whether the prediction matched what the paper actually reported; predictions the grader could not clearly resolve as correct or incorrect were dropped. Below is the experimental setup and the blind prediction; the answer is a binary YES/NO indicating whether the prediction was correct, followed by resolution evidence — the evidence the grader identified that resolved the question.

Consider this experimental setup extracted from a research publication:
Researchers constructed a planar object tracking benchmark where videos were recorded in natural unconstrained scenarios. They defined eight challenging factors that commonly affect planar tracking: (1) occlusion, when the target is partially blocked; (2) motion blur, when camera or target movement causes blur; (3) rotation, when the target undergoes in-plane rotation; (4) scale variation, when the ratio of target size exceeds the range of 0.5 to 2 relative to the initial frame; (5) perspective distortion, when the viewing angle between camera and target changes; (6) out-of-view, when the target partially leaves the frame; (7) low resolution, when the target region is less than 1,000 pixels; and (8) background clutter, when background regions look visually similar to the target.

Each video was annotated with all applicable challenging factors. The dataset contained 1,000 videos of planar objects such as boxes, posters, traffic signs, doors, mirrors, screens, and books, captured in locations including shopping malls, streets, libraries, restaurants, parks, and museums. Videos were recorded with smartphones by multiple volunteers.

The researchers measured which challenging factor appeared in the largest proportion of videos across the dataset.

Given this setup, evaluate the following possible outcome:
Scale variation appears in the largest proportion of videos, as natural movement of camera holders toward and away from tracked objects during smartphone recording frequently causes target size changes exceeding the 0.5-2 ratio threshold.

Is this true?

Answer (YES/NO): NO